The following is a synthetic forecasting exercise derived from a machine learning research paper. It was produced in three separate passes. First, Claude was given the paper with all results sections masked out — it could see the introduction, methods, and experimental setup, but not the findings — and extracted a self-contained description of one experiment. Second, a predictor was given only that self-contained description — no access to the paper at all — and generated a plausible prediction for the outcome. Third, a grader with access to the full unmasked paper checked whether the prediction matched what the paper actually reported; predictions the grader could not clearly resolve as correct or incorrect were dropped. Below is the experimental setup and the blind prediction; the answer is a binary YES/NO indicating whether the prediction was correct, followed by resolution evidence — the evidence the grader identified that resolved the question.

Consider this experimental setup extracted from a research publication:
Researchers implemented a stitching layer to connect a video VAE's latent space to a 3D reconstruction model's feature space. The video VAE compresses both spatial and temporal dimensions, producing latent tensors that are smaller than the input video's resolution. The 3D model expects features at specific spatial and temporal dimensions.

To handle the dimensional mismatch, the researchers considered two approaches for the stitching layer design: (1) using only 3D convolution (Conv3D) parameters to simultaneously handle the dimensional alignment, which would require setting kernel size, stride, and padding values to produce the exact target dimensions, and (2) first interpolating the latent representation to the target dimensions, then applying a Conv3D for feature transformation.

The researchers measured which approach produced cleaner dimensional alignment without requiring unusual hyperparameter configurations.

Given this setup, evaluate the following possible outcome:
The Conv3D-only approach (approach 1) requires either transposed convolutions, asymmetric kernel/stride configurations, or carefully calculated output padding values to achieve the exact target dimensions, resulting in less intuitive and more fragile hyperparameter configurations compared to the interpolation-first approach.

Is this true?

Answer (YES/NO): NO